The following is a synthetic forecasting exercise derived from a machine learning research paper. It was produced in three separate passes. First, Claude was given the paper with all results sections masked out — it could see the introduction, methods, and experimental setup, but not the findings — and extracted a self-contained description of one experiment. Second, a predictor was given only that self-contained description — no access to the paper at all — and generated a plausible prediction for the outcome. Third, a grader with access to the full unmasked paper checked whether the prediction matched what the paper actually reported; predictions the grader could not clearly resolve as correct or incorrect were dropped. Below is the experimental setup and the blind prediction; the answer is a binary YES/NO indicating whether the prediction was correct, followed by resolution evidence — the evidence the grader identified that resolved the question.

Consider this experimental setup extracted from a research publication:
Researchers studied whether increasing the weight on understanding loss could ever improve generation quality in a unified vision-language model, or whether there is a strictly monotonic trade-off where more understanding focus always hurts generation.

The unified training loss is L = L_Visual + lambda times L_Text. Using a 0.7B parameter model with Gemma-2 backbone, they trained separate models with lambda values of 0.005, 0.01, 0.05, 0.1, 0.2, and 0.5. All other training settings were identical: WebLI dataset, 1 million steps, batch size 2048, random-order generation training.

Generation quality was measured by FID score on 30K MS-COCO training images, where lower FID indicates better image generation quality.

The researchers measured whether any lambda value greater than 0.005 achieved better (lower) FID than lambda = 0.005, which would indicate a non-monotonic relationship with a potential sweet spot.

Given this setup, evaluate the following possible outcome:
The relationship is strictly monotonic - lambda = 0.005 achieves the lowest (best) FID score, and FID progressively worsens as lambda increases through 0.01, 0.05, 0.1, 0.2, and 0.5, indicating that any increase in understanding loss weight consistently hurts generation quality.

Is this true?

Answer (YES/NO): YES